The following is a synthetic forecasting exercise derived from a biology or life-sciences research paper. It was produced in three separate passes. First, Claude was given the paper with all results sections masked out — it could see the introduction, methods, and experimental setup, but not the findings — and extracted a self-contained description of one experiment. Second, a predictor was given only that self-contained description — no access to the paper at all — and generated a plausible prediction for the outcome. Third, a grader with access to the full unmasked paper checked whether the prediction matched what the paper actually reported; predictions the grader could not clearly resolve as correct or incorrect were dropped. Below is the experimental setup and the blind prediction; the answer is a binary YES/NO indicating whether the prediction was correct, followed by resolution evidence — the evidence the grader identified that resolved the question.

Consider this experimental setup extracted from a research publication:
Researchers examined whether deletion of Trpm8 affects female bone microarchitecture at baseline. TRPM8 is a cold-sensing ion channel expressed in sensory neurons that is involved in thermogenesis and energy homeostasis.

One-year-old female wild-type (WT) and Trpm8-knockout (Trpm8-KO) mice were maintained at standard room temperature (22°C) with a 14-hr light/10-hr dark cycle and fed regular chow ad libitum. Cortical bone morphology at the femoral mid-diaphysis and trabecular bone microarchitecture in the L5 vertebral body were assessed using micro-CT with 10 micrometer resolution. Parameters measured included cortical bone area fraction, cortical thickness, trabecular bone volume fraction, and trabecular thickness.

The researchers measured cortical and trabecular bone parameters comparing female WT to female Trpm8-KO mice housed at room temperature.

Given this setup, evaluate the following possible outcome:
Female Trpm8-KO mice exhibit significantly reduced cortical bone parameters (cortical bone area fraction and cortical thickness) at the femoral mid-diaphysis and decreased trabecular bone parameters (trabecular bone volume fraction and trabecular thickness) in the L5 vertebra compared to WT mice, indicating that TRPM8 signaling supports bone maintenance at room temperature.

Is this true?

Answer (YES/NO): NO